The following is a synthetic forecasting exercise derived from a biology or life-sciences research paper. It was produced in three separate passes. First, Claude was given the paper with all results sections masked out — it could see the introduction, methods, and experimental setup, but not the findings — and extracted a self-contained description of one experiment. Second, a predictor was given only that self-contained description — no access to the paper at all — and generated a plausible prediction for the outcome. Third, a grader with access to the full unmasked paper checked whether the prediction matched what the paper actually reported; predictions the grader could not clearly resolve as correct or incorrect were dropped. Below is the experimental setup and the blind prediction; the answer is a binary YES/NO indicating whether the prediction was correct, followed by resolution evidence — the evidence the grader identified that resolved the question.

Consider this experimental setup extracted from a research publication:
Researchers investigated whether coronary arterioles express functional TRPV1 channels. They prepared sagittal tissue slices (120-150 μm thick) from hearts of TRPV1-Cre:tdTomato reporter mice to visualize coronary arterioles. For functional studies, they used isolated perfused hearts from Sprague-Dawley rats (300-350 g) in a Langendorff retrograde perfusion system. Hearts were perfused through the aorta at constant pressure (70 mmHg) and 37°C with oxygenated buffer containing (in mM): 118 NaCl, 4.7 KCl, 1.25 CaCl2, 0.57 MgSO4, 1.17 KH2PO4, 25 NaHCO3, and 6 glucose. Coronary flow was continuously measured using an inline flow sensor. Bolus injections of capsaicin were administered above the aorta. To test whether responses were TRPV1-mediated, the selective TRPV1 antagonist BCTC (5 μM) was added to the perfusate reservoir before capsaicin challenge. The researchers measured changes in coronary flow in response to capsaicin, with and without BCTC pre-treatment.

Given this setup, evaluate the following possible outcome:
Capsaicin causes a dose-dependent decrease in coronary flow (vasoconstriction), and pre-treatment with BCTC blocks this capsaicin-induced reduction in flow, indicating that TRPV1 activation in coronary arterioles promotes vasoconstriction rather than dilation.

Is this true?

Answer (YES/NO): YES